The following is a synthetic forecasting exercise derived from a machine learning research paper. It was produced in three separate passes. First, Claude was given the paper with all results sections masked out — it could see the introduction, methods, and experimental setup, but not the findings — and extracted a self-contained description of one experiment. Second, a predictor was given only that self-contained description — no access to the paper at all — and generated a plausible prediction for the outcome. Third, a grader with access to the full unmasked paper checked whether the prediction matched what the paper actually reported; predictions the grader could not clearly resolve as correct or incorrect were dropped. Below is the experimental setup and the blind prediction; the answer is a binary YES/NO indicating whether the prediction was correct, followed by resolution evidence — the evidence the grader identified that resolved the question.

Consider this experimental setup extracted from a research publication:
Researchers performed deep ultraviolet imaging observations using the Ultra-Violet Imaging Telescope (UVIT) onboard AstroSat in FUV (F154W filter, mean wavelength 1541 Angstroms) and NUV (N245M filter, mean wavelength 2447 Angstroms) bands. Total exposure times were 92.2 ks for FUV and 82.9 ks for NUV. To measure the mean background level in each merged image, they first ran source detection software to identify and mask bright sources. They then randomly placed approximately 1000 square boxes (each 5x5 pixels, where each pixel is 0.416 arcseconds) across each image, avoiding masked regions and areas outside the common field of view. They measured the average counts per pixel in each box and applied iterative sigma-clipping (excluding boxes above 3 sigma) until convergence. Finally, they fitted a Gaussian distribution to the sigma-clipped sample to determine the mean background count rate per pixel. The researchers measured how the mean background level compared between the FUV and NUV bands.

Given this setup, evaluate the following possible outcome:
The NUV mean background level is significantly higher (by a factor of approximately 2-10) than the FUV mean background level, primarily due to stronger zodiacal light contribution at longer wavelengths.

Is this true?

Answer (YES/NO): NO